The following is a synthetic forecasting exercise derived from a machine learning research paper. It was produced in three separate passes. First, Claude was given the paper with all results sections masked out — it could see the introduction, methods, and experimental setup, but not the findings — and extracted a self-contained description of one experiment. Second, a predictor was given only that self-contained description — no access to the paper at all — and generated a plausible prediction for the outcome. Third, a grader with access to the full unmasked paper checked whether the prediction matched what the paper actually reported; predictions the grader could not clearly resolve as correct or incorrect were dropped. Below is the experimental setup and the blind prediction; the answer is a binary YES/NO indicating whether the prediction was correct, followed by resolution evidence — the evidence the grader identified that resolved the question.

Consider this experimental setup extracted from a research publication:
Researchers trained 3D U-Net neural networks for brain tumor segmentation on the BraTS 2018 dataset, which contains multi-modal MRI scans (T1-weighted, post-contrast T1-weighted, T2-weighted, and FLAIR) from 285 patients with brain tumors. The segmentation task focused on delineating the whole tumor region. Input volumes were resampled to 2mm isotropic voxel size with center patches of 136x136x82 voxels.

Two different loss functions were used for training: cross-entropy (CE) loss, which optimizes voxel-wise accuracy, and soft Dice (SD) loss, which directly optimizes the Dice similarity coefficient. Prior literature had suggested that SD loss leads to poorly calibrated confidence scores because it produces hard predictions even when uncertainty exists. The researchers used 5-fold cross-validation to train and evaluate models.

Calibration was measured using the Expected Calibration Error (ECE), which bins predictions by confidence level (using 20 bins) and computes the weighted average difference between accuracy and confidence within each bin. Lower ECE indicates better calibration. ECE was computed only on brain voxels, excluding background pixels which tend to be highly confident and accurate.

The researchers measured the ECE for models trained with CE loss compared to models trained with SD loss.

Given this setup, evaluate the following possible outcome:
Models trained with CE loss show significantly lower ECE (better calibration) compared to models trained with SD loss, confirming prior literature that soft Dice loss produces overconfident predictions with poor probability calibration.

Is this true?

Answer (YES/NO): NO